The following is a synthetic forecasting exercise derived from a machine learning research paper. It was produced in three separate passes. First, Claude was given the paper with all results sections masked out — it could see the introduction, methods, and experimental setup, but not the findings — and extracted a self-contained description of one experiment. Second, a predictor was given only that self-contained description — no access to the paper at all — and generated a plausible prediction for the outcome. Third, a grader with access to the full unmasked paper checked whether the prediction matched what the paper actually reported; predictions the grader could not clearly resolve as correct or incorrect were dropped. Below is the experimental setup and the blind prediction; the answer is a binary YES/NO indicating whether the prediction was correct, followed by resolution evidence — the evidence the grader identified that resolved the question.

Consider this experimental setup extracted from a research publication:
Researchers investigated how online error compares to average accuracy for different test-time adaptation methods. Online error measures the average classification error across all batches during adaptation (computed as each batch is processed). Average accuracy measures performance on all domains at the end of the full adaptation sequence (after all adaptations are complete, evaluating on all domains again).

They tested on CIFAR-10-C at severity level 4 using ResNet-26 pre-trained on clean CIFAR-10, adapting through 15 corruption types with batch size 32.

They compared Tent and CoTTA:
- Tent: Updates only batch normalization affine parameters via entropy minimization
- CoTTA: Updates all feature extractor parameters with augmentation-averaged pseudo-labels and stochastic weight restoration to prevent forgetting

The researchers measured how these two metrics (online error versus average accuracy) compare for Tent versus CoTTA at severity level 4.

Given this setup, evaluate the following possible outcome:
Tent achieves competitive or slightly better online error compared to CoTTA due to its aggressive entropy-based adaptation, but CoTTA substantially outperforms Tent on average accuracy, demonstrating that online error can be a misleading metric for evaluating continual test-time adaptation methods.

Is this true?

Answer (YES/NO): NO